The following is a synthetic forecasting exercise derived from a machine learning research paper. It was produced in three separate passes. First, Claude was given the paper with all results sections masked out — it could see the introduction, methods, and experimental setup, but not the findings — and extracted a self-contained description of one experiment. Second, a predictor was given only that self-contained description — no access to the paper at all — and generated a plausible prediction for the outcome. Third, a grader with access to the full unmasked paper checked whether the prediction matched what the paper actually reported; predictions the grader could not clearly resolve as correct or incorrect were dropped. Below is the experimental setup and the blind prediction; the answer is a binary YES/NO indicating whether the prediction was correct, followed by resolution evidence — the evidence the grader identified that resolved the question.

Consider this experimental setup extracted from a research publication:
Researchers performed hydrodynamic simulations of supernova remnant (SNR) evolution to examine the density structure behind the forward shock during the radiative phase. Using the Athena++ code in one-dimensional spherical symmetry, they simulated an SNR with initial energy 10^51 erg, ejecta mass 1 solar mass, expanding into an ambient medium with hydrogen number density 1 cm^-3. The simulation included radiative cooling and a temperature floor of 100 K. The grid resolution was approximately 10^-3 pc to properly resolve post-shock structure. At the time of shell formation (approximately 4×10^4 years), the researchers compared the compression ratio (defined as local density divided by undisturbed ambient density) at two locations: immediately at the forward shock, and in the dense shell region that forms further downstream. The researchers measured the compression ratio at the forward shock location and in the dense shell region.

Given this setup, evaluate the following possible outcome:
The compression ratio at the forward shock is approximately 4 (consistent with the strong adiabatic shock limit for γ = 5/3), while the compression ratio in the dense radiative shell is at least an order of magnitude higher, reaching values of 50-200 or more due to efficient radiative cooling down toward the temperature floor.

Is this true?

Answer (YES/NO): YES